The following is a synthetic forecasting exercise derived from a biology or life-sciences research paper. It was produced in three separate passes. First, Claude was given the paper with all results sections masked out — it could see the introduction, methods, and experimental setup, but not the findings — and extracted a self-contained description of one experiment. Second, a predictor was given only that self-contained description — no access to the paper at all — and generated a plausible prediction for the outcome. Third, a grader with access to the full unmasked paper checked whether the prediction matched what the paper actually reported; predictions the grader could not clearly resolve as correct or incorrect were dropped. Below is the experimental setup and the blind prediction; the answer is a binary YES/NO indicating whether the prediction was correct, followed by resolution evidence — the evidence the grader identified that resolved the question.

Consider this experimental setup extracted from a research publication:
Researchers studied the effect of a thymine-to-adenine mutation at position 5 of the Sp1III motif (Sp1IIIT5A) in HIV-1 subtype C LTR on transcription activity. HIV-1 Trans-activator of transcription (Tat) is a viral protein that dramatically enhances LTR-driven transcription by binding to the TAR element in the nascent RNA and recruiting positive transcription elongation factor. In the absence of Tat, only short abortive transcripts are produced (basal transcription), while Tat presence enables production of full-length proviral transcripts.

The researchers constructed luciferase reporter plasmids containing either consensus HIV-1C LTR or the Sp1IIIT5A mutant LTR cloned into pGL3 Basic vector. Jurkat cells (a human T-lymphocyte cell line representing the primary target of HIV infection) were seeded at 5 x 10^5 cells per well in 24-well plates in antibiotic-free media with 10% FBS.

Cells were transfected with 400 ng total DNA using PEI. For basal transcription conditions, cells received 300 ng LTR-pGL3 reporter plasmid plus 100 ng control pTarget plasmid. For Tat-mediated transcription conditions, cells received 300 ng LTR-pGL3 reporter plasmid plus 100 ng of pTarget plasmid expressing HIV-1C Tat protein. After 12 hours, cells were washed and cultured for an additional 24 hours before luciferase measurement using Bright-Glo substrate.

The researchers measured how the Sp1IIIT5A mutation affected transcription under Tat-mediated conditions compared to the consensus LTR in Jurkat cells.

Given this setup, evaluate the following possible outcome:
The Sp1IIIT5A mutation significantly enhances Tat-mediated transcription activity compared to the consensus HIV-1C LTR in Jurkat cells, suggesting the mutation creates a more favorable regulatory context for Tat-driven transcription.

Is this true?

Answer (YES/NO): YES